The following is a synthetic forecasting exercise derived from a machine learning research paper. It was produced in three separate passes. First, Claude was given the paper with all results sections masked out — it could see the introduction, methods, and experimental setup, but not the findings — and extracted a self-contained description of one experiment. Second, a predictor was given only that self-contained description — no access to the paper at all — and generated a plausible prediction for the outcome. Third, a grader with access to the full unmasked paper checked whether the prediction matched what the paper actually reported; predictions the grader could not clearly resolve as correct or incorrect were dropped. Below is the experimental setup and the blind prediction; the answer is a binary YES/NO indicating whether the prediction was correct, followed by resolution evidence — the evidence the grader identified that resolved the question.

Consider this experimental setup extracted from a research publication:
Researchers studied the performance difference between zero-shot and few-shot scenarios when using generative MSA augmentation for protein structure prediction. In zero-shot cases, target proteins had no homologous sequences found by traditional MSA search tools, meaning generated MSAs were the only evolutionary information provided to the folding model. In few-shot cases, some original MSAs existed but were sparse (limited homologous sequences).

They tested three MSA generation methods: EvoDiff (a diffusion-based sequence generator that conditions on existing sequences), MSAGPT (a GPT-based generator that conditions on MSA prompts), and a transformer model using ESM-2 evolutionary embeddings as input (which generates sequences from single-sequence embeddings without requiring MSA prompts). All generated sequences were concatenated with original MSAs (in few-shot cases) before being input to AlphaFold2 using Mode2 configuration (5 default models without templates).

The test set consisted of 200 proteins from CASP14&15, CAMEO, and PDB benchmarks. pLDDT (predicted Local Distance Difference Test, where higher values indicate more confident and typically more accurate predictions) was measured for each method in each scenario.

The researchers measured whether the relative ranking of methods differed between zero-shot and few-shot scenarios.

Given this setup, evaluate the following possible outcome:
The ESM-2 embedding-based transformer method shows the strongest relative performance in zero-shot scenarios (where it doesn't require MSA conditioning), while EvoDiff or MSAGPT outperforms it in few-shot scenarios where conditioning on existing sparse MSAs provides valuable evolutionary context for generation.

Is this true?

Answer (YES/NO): NO